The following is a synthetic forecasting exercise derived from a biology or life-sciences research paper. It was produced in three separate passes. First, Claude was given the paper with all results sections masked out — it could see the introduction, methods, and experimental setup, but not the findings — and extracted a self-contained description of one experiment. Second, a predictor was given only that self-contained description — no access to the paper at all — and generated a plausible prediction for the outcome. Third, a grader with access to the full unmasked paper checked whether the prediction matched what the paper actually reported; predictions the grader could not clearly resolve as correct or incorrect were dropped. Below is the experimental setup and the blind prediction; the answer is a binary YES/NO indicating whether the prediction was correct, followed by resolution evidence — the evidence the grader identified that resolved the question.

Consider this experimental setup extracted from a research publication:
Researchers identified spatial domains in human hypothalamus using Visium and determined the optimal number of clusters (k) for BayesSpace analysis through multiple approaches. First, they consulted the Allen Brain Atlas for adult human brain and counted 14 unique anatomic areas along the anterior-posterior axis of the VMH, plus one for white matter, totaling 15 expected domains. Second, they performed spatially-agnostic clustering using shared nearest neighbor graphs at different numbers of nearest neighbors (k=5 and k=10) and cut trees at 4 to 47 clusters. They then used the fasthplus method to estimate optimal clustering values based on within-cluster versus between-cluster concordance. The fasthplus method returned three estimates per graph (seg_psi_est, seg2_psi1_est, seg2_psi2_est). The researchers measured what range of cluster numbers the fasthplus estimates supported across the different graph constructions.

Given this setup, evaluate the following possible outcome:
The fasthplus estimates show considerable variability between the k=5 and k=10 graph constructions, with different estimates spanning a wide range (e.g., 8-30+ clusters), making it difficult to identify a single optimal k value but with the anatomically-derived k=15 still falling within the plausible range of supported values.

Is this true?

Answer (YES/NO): YES